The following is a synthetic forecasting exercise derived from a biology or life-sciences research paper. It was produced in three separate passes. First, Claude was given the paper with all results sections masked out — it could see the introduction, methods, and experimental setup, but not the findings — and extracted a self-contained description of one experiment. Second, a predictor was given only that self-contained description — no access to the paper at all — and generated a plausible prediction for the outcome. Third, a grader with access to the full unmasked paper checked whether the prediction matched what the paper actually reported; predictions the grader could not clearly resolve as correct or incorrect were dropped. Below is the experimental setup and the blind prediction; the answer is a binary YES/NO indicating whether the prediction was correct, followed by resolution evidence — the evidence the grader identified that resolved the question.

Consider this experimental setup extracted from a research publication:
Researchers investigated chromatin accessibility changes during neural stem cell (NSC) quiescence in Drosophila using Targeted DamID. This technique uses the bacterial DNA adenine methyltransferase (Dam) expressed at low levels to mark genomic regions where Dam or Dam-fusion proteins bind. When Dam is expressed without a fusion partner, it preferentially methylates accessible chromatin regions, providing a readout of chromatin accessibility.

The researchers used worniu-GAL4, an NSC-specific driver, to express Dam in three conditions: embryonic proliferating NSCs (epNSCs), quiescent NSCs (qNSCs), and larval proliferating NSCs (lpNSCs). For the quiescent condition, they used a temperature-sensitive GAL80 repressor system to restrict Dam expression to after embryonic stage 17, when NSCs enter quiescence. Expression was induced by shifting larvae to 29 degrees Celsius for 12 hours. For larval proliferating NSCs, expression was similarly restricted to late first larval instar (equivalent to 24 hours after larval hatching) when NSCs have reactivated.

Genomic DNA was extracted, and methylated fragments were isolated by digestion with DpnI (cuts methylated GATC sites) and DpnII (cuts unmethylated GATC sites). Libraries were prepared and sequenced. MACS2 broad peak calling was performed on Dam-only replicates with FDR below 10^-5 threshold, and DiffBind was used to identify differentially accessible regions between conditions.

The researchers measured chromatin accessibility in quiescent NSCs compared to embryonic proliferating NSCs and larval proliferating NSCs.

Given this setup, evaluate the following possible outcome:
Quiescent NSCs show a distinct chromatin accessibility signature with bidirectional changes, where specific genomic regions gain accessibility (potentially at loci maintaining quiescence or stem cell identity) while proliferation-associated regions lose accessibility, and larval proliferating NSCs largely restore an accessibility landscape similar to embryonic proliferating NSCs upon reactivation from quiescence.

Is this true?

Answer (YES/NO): NO